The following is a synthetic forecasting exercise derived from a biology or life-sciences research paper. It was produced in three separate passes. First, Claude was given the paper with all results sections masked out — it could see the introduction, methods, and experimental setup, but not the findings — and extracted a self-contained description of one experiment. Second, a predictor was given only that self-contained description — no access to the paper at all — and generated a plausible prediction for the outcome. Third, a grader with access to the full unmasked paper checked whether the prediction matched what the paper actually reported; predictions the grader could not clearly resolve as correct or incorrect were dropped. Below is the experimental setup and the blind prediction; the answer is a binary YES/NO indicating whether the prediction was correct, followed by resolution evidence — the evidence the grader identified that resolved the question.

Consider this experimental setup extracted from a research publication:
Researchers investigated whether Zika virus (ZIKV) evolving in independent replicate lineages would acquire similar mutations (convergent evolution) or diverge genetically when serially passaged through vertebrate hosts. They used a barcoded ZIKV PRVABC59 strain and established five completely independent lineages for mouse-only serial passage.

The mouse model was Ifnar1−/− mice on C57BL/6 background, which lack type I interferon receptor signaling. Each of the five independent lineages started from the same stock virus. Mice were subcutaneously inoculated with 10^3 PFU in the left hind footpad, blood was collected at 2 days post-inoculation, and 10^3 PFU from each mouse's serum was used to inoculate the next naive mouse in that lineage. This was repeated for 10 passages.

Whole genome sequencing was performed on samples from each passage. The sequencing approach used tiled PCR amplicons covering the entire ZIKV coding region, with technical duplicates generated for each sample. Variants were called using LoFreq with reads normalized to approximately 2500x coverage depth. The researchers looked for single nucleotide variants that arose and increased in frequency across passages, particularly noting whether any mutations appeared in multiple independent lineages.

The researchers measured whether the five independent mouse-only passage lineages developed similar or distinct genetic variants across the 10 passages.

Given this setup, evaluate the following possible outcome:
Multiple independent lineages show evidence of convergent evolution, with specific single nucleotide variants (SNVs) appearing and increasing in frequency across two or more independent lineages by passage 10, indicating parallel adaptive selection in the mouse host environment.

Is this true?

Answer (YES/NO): YES